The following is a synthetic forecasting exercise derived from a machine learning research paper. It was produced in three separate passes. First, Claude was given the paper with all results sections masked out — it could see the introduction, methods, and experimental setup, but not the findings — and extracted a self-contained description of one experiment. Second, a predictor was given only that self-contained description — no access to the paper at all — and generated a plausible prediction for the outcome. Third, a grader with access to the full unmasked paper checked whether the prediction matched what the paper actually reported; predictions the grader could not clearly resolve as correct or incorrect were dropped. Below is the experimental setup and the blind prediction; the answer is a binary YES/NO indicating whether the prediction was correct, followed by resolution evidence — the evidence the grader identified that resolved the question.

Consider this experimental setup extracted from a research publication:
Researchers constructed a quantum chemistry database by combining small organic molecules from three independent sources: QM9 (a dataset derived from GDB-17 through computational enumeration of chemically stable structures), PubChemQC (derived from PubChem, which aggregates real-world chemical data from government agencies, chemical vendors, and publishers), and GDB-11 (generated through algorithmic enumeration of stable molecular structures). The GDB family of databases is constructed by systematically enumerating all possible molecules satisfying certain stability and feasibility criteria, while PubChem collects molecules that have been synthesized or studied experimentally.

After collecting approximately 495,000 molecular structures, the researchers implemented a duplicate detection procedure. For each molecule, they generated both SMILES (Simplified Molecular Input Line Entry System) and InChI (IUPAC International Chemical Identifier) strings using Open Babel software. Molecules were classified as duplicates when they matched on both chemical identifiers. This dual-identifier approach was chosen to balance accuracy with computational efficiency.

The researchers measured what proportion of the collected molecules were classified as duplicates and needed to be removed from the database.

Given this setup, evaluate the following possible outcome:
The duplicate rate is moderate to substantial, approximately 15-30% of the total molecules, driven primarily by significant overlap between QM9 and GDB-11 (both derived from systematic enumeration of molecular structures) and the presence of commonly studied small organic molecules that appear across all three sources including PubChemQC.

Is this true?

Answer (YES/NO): NO